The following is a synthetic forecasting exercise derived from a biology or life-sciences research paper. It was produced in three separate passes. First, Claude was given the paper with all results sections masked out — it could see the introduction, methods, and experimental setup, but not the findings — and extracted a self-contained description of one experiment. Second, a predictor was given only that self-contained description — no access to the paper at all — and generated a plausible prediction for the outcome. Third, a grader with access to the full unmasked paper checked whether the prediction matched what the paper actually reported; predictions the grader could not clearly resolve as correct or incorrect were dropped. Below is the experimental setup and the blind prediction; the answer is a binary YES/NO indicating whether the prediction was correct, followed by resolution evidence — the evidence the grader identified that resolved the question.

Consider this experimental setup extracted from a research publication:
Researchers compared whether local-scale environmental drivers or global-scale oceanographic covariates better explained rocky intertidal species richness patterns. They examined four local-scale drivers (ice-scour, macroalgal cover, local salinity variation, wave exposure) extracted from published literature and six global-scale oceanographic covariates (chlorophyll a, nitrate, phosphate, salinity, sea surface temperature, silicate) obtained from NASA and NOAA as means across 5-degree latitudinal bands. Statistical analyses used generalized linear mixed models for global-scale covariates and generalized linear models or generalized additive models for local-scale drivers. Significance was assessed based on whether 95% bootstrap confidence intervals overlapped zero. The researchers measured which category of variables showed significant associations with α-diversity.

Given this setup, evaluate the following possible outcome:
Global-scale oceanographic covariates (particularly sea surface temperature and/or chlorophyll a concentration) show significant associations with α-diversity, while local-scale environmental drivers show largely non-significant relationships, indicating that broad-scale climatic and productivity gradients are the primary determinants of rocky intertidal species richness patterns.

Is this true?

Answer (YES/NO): NO